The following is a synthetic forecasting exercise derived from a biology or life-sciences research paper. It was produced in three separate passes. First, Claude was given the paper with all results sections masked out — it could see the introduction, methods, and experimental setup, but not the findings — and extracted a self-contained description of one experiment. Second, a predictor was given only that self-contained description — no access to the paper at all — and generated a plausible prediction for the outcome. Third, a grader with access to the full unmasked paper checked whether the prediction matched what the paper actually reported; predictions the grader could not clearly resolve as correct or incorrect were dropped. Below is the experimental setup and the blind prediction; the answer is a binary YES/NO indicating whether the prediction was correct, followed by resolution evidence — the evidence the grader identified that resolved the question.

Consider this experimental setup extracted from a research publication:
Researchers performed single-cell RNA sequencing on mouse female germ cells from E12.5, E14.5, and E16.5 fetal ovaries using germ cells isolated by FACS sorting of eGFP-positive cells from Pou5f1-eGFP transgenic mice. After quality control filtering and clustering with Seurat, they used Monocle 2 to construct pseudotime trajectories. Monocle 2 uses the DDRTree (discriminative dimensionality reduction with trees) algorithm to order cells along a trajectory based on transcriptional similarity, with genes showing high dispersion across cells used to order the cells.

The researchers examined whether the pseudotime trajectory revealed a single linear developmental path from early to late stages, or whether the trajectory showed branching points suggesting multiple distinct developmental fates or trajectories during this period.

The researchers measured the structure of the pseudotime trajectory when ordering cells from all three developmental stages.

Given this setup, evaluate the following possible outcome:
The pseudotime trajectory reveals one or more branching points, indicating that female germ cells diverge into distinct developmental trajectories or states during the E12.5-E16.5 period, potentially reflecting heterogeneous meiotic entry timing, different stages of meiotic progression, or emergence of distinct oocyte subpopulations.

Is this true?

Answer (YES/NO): NO